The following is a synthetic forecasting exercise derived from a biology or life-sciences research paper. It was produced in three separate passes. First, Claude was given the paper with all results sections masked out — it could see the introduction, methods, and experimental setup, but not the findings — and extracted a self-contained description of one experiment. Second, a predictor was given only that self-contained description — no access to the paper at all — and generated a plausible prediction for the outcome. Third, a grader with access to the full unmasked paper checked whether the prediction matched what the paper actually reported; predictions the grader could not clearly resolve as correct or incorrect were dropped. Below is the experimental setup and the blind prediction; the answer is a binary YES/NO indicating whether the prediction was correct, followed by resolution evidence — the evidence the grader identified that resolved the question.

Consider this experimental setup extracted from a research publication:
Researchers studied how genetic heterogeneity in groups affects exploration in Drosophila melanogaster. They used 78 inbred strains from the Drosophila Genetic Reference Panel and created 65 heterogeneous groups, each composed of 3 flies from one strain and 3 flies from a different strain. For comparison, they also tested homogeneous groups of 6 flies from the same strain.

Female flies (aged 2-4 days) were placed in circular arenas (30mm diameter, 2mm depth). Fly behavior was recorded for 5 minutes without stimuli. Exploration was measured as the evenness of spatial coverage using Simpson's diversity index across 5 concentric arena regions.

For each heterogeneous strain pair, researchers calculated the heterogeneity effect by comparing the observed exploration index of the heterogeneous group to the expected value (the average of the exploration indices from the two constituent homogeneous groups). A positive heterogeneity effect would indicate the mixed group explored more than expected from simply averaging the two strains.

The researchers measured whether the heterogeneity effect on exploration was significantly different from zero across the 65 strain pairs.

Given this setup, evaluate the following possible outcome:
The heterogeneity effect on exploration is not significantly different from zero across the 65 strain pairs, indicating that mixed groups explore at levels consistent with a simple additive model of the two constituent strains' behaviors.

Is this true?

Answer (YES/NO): YES